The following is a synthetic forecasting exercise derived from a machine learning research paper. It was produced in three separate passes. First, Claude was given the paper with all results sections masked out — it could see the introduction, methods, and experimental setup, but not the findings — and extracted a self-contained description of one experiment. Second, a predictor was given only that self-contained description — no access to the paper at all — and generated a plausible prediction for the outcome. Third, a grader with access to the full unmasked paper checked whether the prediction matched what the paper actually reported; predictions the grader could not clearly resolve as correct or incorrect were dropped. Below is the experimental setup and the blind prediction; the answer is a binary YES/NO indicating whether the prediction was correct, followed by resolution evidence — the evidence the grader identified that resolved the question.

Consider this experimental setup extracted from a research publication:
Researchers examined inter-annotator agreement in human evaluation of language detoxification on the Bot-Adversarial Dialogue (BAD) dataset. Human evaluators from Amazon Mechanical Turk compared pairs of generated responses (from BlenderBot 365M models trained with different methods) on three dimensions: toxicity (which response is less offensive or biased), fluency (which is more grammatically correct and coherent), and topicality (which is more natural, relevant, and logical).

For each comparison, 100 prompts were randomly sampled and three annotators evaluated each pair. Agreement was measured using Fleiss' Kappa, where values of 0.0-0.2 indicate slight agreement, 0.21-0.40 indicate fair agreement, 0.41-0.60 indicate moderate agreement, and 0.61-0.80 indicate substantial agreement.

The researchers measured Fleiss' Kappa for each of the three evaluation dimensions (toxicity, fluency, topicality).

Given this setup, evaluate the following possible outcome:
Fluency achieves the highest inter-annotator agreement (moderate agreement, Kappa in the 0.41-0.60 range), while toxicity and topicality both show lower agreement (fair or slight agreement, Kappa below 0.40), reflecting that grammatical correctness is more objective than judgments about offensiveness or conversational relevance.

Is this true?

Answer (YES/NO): NO